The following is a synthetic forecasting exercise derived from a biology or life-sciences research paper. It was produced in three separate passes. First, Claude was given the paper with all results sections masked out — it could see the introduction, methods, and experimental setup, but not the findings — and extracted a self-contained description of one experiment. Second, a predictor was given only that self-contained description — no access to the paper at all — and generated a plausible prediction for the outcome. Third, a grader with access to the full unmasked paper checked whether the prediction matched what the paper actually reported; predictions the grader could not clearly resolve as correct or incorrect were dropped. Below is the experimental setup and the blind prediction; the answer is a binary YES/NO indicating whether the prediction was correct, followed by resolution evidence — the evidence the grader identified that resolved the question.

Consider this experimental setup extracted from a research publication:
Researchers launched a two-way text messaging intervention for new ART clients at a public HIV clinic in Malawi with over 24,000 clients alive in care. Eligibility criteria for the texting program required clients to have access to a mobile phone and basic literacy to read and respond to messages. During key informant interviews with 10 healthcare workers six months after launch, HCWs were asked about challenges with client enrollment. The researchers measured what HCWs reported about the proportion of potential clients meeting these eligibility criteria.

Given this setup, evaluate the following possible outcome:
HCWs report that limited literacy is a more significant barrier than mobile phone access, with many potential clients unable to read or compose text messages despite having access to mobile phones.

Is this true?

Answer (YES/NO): NO